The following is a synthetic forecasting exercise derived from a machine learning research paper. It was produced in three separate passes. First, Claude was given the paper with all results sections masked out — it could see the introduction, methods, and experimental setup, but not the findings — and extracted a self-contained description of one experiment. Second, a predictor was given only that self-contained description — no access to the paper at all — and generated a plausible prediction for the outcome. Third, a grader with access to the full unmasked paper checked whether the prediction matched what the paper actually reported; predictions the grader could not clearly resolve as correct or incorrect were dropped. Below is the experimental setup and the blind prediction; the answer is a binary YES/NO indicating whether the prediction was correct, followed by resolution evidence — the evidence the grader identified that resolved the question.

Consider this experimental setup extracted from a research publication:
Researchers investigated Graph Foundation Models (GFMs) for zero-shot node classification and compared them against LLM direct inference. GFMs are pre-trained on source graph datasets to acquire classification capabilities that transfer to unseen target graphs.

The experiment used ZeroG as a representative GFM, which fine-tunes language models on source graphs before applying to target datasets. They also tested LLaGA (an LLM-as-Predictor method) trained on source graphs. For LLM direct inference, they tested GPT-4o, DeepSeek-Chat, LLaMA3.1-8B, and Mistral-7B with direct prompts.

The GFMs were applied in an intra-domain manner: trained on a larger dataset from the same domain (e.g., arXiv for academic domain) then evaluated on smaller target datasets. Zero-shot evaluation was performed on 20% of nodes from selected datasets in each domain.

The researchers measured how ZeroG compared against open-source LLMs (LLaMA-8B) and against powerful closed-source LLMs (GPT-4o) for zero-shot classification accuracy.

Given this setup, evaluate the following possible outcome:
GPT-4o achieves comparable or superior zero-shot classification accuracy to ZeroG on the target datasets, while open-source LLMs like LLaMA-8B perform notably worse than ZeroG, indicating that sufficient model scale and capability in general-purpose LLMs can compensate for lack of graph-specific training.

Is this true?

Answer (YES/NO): YES